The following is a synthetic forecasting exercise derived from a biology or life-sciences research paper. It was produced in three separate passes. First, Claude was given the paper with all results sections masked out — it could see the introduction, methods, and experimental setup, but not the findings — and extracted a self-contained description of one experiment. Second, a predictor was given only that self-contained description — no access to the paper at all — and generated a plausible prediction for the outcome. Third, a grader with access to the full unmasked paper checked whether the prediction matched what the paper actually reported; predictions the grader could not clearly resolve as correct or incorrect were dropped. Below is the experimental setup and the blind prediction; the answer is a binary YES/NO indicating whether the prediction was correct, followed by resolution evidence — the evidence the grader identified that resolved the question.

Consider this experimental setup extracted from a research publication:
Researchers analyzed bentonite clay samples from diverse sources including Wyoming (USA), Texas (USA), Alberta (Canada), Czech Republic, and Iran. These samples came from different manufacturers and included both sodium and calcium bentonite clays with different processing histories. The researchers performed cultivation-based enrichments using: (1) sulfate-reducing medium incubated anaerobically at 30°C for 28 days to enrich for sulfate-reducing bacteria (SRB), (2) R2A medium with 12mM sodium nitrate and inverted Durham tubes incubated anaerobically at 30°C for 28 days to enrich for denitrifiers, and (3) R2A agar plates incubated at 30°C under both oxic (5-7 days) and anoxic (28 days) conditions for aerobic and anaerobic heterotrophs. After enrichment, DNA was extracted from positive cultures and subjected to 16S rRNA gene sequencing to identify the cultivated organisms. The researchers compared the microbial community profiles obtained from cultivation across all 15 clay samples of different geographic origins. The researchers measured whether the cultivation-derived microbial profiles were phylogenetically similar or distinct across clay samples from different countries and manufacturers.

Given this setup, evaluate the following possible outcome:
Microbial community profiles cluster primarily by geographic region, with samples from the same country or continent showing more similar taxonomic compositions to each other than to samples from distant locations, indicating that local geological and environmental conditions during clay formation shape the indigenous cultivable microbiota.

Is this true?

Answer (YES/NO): NO